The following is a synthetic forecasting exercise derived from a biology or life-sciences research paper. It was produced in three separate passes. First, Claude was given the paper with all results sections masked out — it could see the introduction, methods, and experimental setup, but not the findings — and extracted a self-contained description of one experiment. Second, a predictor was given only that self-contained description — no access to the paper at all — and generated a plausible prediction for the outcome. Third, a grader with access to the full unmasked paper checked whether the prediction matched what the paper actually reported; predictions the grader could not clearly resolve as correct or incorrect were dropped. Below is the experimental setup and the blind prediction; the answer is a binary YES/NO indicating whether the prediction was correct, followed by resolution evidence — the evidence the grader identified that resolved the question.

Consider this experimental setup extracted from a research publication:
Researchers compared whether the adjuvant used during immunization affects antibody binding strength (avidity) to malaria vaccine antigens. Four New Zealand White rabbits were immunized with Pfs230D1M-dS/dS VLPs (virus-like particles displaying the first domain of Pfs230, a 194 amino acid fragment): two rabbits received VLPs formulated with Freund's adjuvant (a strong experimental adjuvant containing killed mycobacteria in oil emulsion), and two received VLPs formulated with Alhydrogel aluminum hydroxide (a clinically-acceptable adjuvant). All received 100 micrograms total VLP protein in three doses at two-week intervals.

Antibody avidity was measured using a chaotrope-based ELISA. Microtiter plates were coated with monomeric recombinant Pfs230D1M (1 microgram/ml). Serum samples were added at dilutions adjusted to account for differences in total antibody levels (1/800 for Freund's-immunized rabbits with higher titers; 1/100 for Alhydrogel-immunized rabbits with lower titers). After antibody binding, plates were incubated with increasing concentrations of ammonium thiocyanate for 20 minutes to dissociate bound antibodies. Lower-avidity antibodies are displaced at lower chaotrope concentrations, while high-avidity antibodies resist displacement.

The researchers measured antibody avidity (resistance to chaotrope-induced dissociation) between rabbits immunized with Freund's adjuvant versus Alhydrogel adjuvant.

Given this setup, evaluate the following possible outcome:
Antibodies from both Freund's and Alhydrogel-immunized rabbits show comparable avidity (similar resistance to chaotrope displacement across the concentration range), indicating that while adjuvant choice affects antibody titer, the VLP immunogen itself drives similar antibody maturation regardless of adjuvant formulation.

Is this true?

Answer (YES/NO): YES